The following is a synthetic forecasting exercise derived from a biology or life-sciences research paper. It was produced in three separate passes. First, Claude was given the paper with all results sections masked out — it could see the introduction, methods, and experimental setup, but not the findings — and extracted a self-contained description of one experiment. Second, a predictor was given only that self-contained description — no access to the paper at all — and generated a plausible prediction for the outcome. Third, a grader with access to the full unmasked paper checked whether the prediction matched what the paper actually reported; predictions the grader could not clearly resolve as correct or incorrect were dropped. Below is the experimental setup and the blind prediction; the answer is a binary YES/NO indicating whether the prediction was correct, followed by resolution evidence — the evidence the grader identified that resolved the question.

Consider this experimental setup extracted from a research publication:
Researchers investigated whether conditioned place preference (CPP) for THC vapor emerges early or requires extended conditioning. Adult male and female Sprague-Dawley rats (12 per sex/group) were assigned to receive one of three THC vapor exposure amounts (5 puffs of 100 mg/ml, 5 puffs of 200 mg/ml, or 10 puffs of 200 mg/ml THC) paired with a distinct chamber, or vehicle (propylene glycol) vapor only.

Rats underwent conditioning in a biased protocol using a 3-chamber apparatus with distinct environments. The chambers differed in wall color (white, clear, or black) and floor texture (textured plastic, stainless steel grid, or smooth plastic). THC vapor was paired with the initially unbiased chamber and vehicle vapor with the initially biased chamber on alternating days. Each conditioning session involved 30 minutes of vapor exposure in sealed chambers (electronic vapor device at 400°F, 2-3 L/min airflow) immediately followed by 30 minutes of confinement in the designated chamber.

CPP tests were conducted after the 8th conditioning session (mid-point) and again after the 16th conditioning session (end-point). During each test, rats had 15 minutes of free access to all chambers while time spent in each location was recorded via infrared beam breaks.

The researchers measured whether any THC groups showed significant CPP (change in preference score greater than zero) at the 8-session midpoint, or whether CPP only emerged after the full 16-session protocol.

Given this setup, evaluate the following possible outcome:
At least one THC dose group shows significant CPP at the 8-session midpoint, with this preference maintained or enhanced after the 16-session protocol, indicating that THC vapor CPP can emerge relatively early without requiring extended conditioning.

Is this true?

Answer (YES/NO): YES